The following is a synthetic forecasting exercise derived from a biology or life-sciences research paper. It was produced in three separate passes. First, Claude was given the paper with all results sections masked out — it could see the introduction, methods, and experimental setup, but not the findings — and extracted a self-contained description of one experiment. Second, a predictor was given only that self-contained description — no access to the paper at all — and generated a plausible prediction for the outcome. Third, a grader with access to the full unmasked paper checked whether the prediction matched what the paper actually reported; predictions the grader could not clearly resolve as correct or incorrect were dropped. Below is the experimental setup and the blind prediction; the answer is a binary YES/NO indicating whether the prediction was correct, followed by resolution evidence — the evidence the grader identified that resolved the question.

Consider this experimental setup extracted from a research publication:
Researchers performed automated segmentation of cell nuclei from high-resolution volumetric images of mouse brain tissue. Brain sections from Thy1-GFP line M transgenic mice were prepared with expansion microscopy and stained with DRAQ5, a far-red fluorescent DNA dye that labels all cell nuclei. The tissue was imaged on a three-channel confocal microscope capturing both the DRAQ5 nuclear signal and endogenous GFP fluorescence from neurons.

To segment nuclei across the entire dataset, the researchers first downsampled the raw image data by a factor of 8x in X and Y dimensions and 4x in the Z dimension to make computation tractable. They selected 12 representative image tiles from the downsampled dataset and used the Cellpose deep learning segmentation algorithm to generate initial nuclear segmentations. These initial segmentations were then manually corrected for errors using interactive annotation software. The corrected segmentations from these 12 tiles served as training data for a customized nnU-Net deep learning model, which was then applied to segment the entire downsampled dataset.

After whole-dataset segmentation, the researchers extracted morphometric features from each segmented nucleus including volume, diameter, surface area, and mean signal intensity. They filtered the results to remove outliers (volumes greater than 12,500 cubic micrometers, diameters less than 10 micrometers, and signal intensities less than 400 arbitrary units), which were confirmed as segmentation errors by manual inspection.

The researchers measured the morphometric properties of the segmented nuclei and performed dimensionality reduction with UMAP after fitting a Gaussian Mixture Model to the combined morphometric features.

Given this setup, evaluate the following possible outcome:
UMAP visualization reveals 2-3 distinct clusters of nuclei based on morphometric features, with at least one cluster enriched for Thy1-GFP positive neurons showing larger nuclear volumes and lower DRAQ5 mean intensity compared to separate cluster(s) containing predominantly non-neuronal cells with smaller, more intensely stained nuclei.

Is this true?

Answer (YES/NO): NO